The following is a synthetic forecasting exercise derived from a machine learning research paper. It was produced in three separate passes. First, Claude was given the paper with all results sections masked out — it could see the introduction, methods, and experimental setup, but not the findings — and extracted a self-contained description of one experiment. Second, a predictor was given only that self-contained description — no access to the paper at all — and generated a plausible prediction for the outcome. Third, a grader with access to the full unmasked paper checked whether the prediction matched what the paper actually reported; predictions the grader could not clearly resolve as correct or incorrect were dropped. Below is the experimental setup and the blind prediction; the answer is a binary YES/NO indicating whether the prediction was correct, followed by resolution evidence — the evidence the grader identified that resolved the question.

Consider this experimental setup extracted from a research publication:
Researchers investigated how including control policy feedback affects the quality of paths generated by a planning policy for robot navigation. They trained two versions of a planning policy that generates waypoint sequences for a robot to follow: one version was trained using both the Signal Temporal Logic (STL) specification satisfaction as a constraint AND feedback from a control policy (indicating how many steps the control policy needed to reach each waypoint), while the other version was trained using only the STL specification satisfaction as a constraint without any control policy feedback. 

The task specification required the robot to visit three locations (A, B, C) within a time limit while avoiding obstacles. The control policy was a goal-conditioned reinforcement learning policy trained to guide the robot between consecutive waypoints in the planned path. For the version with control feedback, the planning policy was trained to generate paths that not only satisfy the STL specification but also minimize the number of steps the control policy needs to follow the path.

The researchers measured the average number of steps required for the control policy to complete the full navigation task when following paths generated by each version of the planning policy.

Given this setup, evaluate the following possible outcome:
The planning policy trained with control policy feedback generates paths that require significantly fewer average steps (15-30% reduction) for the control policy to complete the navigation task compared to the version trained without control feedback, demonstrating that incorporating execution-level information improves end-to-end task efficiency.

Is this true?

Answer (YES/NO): NO